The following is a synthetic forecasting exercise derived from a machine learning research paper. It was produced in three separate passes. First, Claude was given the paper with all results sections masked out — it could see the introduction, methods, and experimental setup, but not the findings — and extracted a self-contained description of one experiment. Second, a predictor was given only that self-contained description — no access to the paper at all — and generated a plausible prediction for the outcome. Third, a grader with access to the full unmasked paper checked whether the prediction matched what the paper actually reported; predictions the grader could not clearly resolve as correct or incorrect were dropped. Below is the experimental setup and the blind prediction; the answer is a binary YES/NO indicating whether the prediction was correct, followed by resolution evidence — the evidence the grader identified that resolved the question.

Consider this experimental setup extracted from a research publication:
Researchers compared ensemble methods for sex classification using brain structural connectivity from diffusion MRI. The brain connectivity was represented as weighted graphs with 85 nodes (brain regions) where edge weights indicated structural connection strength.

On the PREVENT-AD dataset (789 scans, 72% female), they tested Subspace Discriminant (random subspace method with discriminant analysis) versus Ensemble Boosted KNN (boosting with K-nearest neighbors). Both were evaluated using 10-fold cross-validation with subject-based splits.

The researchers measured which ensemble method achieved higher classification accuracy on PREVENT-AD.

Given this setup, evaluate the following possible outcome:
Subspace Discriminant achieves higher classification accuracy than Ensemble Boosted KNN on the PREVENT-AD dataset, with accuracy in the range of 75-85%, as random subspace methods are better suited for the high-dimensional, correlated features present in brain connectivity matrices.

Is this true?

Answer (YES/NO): YES